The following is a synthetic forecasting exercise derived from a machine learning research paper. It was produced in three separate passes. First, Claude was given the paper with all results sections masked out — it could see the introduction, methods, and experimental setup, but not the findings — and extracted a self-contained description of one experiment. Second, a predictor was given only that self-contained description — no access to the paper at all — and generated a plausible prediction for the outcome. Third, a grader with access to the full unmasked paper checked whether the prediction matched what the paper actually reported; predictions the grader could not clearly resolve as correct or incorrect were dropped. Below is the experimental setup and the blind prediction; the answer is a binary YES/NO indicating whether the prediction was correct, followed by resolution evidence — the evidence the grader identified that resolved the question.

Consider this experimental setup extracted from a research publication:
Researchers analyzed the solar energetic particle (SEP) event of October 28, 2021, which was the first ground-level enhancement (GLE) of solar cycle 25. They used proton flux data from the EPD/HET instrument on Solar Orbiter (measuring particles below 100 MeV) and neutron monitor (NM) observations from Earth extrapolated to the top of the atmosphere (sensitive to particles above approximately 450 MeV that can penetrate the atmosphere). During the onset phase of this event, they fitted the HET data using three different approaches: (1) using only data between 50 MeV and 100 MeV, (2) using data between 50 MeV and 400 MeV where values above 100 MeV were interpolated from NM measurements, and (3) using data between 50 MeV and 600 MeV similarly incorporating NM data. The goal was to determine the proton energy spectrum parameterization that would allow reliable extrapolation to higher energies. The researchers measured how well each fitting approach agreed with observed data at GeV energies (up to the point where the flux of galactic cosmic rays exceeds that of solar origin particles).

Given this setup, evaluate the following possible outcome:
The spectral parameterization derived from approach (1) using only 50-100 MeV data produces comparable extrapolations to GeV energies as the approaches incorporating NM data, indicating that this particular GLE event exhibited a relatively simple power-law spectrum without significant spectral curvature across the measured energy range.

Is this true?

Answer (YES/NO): NO